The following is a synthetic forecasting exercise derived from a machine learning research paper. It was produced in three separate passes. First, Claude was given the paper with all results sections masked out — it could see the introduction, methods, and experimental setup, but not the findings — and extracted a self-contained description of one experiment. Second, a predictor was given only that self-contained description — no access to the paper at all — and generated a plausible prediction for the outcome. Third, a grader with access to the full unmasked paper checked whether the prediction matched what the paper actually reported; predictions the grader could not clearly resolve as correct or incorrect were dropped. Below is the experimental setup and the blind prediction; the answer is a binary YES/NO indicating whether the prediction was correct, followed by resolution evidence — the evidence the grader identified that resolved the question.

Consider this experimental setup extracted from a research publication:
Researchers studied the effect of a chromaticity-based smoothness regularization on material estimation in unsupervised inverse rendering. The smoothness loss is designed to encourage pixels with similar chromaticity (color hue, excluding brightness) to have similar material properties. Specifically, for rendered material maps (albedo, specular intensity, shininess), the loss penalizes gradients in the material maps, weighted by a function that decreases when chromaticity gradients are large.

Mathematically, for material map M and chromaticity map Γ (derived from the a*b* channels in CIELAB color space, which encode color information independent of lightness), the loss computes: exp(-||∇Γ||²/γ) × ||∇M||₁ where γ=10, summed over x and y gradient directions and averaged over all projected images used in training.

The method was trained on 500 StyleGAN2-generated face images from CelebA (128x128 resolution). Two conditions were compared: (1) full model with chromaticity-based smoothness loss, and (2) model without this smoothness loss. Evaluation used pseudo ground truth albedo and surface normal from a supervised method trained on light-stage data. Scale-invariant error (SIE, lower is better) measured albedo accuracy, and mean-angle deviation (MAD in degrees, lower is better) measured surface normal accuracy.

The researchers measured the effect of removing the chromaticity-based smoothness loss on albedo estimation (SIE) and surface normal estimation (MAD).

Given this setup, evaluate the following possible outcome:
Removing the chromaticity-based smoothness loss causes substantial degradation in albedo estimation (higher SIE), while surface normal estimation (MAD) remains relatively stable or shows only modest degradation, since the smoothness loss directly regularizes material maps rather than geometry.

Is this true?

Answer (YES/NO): NO